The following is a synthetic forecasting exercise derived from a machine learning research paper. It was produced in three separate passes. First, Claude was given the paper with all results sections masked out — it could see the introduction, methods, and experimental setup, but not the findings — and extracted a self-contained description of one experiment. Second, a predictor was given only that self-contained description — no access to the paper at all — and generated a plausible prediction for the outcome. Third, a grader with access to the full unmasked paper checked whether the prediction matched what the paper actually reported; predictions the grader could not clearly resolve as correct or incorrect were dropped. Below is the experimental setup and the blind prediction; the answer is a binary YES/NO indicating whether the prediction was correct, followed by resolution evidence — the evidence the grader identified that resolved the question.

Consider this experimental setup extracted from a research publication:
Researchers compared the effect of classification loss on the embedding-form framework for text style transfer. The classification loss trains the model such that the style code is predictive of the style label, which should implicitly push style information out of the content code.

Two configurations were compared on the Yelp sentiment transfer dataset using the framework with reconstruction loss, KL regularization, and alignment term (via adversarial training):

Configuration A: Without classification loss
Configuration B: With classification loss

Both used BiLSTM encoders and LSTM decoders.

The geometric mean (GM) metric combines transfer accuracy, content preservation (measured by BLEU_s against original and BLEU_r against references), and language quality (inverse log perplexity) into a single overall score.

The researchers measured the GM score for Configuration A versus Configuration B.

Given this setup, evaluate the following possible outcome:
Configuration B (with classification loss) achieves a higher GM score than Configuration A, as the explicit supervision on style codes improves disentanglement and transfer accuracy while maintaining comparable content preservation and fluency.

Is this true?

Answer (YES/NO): YES